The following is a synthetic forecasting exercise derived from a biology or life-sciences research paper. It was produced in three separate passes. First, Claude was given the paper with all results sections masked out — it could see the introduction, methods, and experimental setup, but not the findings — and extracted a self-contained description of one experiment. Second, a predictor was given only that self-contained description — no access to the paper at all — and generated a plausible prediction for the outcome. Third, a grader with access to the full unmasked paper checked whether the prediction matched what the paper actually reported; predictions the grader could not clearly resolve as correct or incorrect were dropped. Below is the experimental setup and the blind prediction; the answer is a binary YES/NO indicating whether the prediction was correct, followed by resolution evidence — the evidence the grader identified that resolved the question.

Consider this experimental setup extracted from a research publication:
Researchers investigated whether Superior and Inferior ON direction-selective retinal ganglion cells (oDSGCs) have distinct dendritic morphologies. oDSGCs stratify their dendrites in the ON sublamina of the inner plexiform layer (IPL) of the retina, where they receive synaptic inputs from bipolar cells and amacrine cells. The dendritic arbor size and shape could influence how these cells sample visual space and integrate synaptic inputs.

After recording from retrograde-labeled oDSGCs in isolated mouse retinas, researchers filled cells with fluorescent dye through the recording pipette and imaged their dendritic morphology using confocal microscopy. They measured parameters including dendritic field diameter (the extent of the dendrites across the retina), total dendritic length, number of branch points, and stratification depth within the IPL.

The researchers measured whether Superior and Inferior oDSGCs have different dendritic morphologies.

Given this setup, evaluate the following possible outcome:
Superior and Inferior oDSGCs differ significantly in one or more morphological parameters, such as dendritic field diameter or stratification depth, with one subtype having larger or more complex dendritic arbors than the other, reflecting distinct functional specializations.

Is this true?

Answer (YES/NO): YES